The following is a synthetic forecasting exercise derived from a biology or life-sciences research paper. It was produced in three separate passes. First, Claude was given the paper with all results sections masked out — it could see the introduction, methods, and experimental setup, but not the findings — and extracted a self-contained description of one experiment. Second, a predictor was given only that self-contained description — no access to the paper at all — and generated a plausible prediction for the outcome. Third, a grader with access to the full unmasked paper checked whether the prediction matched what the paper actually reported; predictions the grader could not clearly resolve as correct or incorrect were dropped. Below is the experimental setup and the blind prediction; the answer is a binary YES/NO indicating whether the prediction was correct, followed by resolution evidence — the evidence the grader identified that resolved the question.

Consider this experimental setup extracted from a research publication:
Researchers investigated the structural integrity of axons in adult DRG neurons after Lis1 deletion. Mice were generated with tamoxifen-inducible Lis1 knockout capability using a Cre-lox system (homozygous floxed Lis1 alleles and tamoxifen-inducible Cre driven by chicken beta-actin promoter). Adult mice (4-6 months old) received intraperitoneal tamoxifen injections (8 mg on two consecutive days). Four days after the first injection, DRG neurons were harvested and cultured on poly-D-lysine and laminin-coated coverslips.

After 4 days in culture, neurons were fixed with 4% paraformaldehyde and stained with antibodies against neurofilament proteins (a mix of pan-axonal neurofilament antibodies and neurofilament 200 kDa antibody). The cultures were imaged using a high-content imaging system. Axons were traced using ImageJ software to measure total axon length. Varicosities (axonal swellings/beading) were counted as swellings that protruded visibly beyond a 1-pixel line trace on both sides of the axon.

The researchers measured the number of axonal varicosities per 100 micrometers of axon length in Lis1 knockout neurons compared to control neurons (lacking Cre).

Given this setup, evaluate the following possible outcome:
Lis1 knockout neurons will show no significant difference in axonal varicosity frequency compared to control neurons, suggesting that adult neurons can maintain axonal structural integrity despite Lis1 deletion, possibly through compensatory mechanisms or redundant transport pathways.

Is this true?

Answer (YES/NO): NO